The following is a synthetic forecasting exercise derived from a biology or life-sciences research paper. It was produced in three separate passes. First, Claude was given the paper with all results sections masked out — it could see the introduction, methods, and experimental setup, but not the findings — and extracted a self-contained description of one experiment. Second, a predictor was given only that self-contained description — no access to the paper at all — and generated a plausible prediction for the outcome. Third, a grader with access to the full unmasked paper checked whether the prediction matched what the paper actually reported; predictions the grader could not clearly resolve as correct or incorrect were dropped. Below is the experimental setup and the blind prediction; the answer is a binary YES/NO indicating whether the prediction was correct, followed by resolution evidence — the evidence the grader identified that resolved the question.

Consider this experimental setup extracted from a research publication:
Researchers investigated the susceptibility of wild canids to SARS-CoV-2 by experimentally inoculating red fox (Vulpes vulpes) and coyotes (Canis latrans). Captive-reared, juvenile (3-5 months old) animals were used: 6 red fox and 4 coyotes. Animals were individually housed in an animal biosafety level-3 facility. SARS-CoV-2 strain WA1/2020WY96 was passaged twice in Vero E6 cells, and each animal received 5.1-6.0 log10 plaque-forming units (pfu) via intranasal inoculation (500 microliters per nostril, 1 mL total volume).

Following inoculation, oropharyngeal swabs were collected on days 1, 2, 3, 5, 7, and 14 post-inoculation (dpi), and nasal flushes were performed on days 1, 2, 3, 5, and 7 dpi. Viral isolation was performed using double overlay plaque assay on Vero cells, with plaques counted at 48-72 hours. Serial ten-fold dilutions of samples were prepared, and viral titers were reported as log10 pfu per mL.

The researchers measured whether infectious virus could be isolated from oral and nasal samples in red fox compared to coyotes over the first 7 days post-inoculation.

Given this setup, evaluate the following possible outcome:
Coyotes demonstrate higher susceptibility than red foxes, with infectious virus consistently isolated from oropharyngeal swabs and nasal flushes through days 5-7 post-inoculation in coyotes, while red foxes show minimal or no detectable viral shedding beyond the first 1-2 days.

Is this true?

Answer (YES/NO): NO